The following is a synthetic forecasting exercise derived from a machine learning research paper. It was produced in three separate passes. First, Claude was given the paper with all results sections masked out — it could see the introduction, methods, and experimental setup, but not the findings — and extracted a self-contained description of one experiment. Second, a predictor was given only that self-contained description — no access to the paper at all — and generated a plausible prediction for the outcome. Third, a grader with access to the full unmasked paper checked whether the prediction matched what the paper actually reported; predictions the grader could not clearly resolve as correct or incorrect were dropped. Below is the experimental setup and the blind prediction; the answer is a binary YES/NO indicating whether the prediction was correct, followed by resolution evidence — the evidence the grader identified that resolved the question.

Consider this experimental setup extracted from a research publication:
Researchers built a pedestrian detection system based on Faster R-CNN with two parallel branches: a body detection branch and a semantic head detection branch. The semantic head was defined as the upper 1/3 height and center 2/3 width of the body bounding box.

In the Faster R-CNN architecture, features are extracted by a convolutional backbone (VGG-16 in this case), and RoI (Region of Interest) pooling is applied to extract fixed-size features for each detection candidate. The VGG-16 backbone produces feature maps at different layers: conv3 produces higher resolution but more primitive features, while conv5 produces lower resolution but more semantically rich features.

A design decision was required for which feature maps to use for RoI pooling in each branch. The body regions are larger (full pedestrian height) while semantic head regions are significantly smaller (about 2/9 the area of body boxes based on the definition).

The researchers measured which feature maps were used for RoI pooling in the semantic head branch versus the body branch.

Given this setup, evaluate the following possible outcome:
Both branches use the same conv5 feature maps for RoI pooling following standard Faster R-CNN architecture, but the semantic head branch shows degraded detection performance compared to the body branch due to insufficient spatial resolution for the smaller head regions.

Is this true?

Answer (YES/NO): NO